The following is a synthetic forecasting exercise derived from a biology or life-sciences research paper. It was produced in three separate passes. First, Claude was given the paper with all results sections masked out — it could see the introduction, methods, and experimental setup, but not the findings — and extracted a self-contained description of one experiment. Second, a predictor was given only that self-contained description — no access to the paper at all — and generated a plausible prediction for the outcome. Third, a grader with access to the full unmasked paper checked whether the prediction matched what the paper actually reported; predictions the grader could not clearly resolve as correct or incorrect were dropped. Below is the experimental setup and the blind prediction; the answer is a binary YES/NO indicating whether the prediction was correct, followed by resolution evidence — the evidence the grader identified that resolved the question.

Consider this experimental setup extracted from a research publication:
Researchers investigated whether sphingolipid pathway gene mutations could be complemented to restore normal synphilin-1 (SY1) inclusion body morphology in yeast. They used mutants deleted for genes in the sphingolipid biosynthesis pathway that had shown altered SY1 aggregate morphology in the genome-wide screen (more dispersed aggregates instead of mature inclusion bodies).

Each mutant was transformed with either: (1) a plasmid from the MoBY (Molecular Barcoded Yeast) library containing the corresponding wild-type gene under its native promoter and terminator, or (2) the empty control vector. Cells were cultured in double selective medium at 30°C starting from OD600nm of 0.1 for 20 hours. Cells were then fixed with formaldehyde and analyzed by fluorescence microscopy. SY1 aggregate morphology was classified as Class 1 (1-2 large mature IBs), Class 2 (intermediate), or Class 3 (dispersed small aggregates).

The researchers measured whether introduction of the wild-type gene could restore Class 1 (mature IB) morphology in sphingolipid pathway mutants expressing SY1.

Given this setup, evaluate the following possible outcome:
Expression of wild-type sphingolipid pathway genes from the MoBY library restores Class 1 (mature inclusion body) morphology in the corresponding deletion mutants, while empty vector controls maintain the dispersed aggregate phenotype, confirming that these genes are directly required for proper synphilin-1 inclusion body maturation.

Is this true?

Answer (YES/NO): YES